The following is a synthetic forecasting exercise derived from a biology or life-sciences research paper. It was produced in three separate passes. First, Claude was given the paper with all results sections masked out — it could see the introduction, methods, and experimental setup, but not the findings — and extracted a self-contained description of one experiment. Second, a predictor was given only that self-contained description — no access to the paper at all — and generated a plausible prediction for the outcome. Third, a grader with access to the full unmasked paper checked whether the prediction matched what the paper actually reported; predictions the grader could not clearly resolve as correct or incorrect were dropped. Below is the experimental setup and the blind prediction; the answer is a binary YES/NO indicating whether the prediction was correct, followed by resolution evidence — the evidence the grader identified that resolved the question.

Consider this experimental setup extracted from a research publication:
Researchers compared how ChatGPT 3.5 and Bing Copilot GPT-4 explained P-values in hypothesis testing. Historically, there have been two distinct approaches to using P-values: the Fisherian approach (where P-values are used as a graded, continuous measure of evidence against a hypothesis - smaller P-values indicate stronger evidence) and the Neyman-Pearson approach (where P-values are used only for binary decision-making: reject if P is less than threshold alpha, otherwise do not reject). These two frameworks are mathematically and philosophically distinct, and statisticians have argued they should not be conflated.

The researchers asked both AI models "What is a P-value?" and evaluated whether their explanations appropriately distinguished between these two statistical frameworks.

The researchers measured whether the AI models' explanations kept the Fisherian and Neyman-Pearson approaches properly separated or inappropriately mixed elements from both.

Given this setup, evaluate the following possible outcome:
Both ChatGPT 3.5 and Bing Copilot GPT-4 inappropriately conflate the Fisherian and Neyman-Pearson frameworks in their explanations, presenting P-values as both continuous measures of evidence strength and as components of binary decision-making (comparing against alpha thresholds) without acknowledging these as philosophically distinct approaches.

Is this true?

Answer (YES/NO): YES